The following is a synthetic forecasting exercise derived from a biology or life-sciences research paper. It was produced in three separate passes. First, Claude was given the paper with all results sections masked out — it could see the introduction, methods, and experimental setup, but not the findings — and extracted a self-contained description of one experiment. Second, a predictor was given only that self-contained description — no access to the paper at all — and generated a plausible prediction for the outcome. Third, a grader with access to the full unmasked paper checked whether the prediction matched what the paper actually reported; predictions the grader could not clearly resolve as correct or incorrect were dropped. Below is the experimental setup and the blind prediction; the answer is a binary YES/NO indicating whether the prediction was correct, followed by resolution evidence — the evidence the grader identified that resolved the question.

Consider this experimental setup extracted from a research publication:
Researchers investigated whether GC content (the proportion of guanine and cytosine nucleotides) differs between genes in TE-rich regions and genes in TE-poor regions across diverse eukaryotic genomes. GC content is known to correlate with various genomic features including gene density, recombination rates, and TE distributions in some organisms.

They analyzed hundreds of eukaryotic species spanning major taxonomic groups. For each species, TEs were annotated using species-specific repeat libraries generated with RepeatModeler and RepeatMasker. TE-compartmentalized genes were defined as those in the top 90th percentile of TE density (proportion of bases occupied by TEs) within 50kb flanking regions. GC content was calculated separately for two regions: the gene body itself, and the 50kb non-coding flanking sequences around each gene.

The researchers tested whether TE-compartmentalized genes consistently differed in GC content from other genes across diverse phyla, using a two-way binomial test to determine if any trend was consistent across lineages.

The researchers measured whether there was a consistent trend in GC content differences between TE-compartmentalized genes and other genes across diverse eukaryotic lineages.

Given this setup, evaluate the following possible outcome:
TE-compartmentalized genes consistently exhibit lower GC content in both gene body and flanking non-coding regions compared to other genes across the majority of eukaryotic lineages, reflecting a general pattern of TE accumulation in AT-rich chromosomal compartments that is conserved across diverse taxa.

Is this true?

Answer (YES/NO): NO